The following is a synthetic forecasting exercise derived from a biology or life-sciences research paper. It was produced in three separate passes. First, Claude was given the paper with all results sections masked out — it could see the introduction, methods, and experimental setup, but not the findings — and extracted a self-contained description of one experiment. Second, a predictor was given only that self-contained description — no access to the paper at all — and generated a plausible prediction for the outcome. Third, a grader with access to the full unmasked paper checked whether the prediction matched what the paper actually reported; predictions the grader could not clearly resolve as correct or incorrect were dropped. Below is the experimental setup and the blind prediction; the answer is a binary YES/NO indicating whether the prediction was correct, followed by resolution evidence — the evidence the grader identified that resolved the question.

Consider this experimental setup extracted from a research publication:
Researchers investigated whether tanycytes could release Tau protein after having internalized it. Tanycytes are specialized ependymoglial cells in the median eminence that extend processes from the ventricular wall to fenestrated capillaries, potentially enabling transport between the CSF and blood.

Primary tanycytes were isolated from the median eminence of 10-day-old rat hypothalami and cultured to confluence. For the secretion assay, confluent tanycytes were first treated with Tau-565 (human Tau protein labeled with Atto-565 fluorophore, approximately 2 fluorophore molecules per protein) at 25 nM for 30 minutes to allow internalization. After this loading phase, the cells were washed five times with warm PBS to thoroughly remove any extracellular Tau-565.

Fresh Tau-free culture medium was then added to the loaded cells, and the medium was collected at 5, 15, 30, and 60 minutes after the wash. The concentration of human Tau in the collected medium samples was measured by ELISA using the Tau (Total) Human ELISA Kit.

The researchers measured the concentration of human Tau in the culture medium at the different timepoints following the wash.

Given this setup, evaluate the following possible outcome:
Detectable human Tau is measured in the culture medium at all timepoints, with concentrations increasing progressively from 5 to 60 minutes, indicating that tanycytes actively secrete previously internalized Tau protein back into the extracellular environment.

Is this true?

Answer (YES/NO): YES